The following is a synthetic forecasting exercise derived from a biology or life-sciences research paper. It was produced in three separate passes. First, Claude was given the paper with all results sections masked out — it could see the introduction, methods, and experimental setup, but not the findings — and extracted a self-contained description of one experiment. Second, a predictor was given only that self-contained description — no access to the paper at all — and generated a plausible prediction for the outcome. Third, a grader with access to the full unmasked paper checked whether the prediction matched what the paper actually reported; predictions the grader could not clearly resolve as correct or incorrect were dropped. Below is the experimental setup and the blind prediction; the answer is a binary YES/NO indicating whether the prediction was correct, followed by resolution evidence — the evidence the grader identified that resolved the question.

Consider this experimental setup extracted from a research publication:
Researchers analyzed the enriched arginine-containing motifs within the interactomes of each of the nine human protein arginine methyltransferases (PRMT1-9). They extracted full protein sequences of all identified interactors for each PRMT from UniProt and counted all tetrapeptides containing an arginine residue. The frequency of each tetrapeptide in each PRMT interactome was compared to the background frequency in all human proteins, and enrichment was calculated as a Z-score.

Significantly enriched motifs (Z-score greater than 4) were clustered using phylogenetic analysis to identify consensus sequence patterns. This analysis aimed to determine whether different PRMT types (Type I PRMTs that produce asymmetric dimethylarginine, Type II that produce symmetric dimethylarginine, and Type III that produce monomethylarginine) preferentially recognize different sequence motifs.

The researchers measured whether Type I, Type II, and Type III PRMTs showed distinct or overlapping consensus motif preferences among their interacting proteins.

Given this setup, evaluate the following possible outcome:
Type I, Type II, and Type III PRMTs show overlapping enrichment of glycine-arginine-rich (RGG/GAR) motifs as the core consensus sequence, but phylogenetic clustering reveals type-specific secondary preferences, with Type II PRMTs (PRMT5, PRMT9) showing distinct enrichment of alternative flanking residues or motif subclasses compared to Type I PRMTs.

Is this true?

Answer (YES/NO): NO